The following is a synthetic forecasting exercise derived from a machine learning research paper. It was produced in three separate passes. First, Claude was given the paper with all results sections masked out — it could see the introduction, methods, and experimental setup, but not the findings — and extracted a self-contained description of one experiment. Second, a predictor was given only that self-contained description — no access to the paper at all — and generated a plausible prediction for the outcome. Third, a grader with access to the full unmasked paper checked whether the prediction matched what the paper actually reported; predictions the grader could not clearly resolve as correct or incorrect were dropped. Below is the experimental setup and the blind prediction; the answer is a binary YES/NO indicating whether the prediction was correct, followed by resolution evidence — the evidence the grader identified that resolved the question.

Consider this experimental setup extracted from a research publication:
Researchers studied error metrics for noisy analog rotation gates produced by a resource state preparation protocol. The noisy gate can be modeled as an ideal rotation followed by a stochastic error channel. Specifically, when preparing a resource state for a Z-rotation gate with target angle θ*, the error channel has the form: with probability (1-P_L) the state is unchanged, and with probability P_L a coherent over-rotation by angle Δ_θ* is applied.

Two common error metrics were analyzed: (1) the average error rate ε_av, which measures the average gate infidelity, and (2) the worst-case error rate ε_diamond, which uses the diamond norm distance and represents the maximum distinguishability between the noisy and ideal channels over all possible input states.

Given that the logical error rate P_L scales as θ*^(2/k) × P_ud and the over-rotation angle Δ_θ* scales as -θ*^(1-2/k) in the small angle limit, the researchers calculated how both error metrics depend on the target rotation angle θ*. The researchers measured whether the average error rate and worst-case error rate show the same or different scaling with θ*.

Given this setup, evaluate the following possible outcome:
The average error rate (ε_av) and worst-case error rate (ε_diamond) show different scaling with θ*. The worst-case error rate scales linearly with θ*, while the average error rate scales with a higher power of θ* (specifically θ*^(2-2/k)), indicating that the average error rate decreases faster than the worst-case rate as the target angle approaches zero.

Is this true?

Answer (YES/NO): YES